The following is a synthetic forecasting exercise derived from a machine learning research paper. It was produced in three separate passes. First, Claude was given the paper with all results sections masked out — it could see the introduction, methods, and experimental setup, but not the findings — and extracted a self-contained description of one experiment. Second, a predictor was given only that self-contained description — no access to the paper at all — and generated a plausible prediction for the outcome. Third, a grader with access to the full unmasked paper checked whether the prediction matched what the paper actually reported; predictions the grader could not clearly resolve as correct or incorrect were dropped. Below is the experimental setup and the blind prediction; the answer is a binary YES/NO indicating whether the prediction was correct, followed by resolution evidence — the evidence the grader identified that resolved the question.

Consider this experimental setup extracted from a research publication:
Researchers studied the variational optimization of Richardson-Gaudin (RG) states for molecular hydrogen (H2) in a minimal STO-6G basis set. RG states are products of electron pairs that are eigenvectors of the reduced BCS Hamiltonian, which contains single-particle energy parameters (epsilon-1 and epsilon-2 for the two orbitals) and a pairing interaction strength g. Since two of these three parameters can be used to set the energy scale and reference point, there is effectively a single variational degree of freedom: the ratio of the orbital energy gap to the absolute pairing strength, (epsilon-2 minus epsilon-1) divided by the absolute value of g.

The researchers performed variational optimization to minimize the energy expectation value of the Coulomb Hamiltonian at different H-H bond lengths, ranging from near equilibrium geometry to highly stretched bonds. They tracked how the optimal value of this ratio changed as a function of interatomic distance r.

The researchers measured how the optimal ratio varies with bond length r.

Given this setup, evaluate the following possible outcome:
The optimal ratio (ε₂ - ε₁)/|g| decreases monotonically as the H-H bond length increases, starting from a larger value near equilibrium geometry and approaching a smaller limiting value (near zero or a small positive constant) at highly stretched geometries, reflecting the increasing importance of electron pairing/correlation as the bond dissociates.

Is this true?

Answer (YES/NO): YES